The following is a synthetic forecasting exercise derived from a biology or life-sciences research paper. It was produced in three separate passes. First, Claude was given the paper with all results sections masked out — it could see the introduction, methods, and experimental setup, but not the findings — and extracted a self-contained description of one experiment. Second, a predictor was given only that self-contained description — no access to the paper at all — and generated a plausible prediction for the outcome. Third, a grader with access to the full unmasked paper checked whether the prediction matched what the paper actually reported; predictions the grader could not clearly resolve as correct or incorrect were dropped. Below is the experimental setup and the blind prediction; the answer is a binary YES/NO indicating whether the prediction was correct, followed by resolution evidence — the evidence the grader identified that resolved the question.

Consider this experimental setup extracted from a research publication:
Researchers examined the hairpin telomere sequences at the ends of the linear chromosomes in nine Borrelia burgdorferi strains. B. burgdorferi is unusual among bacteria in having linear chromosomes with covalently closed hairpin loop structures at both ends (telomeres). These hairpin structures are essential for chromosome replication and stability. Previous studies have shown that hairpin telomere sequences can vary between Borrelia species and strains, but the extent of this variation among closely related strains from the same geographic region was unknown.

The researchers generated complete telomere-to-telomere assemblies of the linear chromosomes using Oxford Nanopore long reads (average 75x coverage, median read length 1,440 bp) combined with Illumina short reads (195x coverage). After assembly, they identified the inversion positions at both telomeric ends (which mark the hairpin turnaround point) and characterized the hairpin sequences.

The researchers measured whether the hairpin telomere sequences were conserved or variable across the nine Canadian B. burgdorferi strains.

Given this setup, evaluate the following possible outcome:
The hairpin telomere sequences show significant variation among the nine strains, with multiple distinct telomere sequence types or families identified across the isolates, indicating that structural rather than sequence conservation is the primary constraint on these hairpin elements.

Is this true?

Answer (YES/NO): NO